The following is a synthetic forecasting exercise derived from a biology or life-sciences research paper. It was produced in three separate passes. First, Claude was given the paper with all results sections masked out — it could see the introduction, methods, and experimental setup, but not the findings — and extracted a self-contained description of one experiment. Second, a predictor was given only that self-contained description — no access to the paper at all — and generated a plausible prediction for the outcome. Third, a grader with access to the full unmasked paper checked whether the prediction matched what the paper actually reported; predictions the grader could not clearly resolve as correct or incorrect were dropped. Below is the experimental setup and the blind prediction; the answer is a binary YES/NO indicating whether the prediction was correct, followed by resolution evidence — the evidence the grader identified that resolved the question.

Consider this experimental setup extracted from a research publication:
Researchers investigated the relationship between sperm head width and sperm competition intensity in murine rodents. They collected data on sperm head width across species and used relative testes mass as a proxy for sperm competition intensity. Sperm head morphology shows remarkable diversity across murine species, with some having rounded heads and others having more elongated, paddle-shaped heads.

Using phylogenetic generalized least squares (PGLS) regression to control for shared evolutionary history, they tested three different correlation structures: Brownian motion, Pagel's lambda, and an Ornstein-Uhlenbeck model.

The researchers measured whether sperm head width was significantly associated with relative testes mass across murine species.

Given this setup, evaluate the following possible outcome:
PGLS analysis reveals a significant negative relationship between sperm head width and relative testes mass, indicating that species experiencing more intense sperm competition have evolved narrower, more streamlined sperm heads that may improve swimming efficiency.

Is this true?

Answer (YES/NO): YES